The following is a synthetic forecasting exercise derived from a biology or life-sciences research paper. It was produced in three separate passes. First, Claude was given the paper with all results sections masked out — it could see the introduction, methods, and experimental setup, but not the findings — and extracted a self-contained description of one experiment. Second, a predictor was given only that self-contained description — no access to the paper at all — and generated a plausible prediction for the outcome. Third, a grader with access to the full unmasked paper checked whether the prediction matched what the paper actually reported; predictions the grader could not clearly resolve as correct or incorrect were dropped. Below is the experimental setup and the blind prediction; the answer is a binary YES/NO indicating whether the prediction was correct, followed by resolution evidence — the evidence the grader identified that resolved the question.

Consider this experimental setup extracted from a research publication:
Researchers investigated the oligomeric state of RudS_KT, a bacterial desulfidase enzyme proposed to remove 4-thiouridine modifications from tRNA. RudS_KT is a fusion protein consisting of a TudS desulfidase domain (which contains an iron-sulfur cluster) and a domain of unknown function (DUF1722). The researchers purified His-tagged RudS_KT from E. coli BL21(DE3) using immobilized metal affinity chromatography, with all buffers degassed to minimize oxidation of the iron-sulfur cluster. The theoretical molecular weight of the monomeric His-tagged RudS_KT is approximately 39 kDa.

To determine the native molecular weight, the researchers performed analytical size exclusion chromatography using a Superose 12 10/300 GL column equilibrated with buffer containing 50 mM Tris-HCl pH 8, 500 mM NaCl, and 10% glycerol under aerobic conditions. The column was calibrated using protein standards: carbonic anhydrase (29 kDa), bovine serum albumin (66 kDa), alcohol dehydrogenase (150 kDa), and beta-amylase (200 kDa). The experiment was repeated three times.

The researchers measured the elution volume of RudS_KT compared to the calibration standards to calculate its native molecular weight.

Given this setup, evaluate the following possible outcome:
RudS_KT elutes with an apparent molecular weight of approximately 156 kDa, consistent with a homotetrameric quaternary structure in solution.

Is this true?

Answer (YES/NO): NO